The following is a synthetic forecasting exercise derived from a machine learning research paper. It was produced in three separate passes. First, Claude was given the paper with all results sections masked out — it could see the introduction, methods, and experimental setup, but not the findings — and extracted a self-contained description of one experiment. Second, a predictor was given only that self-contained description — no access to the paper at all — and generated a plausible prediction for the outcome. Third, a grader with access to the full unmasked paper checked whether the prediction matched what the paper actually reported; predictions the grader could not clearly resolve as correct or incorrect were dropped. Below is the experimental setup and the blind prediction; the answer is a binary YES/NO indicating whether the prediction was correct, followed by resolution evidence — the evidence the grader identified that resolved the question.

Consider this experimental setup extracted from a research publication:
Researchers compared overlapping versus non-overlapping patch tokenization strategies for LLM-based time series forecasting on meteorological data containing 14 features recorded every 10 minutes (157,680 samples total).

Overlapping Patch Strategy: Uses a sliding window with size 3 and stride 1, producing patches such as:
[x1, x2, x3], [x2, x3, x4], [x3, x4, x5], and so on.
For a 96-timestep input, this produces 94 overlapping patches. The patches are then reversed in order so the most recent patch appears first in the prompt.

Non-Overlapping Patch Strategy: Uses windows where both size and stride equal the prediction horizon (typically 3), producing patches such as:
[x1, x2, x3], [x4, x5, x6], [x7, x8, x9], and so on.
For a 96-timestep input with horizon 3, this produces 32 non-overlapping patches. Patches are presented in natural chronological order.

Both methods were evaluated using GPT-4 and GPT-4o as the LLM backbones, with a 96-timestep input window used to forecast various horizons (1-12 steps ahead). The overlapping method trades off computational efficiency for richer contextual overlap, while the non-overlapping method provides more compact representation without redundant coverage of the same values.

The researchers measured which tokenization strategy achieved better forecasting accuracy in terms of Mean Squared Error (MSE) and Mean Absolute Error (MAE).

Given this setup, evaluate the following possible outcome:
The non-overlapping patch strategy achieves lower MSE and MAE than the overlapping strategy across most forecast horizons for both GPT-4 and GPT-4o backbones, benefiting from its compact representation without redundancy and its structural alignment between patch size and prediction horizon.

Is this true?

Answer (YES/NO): NO